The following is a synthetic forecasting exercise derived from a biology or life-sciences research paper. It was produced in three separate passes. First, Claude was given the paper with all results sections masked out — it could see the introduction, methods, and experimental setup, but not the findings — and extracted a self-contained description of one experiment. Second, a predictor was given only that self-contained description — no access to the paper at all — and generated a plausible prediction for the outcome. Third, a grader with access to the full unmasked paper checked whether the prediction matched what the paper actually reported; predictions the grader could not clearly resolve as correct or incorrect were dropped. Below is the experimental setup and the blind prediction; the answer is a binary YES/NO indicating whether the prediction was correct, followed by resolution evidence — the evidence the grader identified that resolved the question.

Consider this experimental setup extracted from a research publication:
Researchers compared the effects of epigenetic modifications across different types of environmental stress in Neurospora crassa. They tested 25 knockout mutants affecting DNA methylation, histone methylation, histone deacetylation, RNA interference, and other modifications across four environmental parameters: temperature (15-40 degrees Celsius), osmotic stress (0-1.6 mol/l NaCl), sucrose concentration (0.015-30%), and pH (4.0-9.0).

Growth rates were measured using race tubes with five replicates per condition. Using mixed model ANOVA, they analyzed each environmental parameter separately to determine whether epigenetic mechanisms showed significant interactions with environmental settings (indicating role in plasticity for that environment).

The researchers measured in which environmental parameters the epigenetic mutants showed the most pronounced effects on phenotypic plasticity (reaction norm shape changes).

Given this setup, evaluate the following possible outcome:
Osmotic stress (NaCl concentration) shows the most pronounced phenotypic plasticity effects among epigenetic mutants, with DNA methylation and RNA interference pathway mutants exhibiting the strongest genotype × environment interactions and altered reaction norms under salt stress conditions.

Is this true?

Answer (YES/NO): NO